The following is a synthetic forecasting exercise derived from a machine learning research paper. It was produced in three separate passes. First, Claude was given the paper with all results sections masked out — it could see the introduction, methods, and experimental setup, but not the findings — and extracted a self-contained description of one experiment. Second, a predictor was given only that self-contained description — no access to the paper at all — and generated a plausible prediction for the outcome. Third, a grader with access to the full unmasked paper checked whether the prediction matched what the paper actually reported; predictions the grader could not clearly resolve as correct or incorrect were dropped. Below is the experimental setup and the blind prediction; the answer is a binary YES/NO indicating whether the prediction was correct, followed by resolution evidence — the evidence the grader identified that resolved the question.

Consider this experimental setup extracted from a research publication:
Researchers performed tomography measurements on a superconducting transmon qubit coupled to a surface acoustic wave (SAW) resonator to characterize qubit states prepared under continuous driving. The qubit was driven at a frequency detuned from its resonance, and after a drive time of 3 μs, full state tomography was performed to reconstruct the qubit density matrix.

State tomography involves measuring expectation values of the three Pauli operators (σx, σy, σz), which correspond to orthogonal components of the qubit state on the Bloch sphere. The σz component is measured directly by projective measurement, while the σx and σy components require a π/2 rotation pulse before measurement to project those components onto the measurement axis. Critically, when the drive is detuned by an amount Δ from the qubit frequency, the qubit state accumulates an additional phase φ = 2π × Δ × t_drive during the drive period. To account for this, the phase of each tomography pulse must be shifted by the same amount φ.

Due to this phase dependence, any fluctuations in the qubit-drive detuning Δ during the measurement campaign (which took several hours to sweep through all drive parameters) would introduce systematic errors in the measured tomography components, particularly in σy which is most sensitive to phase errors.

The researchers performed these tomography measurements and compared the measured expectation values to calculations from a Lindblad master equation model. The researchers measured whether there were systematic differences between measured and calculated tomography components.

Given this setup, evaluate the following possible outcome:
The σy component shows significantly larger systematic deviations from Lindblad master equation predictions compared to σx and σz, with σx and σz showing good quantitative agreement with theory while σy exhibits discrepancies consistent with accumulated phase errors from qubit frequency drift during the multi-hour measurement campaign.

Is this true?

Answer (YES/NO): YES